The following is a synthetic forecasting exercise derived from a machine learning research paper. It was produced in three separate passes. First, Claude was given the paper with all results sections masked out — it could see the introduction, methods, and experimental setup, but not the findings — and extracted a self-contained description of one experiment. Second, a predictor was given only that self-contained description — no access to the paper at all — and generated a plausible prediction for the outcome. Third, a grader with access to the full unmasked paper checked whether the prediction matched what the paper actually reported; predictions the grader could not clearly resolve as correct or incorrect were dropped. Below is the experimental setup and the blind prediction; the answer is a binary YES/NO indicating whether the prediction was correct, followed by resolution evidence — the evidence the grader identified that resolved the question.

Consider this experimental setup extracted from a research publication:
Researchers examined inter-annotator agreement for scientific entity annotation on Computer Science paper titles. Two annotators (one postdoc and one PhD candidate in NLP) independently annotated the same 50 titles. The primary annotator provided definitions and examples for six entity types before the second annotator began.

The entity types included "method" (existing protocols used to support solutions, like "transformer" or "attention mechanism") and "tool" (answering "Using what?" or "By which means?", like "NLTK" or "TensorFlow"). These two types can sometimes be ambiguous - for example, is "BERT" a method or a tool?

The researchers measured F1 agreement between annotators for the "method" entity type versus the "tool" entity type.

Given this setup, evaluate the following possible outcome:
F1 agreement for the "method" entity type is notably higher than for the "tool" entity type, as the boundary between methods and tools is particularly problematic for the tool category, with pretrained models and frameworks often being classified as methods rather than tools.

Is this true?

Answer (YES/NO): YES